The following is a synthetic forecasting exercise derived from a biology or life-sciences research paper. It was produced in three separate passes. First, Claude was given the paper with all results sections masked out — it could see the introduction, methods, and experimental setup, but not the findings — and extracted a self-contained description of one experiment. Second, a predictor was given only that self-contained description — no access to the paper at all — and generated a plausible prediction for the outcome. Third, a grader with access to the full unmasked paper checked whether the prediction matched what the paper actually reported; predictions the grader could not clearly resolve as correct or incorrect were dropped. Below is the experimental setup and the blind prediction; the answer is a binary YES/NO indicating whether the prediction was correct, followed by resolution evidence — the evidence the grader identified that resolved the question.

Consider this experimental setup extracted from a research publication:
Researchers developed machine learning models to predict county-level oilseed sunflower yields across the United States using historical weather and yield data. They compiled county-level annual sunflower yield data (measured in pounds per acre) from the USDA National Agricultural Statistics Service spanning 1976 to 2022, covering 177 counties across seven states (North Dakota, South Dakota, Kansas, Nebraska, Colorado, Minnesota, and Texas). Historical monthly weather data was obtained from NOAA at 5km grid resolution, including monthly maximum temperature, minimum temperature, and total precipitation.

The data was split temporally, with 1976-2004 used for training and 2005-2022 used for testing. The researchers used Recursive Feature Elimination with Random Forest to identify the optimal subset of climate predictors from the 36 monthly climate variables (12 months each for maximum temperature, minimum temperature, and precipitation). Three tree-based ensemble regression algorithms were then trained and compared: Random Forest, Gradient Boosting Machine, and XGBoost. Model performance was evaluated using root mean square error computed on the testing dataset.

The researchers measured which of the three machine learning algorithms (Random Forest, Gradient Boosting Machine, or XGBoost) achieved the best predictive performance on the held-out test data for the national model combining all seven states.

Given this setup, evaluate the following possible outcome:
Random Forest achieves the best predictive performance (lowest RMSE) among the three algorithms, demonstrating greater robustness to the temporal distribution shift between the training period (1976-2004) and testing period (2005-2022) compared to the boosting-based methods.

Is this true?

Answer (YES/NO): YES